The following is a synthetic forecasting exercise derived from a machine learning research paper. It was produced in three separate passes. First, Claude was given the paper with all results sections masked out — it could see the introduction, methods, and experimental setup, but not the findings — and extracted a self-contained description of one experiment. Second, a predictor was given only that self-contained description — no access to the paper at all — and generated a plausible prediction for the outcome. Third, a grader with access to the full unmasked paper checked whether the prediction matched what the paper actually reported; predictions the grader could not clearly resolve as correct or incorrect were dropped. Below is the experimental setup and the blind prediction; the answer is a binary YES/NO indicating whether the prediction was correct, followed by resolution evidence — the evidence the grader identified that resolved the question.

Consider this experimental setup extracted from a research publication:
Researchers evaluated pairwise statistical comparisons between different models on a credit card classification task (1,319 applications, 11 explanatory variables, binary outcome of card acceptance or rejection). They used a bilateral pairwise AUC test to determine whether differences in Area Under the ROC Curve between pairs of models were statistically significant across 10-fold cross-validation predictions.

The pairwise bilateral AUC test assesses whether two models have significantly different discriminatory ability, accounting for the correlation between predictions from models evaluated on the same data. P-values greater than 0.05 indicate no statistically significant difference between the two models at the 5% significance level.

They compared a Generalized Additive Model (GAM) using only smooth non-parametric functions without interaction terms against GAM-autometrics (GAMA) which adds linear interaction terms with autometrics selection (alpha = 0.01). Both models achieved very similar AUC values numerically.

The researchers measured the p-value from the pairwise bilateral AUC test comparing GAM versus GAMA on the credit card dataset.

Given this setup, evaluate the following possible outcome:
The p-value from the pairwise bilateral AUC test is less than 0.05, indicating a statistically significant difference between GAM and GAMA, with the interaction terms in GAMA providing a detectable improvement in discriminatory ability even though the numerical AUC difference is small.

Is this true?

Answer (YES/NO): NO